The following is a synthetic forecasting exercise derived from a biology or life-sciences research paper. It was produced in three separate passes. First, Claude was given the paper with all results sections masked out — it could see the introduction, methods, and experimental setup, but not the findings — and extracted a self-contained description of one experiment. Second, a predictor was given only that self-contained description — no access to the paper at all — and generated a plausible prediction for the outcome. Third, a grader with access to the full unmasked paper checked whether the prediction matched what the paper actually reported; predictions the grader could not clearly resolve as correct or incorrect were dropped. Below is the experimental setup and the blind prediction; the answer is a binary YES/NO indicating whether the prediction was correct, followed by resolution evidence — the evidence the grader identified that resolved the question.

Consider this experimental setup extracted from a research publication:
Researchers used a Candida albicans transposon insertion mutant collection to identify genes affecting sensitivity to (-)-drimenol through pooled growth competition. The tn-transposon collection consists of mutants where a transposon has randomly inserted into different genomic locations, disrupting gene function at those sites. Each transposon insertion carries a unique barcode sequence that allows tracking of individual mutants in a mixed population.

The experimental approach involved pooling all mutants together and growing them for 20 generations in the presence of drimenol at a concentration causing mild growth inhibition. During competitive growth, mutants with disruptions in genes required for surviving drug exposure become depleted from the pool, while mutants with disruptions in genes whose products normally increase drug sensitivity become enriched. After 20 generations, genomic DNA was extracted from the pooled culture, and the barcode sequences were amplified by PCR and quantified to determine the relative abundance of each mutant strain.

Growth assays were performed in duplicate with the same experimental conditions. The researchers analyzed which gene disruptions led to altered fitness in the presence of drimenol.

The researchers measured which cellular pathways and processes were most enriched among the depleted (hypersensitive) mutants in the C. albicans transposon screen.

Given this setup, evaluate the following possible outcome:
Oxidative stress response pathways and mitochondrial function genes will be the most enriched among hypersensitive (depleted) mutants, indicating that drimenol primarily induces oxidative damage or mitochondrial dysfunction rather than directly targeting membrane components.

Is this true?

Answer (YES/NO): NO